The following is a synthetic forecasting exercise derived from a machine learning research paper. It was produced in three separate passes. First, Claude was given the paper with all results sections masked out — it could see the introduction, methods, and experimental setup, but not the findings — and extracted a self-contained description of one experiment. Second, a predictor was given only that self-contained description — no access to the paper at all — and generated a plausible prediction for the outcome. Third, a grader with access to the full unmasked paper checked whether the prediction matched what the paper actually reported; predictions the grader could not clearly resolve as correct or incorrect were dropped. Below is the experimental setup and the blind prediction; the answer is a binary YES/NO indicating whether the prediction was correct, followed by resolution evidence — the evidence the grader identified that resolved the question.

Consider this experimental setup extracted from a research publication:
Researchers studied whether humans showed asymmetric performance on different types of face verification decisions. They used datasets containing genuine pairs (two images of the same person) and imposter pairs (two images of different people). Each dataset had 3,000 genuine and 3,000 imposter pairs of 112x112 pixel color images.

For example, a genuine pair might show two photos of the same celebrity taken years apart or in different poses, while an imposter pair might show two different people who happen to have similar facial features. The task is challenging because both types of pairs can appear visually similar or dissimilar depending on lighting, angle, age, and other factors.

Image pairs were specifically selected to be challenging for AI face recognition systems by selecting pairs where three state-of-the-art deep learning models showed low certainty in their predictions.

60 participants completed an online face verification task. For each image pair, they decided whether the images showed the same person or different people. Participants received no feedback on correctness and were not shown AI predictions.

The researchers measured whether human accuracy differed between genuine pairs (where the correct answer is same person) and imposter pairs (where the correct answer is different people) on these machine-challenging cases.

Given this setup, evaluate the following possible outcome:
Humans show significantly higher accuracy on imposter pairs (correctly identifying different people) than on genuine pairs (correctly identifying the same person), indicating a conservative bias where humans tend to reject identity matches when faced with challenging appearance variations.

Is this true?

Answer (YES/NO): YES